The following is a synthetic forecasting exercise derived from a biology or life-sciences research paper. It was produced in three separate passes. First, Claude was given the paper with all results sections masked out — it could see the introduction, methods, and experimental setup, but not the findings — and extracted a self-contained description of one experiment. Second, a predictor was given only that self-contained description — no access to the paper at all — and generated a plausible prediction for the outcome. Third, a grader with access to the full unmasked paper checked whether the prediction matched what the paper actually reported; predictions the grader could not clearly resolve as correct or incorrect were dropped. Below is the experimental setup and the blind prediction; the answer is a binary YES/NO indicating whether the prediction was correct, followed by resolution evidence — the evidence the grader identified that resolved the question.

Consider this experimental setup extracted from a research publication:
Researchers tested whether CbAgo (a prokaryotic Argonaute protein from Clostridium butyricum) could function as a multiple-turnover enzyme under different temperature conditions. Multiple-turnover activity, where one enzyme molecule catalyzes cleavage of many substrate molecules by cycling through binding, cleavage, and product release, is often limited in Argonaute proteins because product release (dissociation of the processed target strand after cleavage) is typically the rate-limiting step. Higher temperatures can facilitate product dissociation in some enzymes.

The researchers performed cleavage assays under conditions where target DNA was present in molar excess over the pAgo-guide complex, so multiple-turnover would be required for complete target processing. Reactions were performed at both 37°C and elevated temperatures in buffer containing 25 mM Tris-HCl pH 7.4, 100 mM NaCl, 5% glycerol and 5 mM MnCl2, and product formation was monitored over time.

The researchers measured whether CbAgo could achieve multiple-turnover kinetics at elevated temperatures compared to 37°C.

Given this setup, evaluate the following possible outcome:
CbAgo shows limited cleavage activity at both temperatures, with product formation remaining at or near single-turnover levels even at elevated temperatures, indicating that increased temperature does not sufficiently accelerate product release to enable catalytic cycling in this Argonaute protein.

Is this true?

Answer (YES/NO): NO